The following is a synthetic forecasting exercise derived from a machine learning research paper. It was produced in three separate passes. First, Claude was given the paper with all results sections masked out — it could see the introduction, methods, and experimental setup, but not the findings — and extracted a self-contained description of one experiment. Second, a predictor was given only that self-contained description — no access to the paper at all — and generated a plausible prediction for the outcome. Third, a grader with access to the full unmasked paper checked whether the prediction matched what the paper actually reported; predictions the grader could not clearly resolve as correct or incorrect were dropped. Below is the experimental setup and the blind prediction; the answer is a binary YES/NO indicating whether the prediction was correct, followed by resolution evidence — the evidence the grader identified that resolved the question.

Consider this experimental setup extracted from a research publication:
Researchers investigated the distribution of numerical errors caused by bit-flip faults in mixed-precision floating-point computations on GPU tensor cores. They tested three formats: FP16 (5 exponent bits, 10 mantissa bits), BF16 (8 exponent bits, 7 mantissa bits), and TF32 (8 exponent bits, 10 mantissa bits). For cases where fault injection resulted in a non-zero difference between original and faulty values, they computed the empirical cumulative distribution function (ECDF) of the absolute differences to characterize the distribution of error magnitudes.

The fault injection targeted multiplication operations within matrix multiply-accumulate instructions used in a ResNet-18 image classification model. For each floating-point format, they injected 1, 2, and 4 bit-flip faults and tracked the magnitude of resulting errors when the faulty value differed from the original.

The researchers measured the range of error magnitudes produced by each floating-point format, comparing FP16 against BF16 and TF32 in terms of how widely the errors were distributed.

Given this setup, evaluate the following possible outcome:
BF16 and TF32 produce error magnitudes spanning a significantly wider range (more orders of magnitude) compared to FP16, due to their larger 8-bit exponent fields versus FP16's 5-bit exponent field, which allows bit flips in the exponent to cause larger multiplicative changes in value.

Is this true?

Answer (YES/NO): YES